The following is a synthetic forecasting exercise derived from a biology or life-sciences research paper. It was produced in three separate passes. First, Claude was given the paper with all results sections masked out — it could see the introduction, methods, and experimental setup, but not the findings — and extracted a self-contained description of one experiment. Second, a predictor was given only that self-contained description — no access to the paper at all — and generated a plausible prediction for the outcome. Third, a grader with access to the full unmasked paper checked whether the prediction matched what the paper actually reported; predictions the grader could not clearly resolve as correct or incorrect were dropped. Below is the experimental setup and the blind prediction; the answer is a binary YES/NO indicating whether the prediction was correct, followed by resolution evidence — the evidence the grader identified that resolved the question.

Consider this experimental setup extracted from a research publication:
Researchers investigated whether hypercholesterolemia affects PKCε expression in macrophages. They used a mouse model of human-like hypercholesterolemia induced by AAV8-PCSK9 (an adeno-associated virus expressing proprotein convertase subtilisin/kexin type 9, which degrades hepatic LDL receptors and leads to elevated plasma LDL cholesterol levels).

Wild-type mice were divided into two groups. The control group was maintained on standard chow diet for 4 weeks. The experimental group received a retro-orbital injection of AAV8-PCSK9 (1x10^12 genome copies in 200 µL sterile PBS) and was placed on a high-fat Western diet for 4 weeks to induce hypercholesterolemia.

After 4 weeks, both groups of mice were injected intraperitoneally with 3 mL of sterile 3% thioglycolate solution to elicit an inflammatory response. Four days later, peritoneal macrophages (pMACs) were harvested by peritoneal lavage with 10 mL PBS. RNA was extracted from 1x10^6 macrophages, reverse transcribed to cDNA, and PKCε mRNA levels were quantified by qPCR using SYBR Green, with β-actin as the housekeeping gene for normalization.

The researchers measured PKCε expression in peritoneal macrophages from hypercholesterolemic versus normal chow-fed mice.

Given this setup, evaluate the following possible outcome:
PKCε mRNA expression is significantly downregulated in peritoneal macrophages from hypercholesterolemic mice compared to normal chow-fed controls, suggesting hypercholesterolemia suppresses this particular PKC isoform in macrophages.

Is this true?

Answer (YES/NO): YES